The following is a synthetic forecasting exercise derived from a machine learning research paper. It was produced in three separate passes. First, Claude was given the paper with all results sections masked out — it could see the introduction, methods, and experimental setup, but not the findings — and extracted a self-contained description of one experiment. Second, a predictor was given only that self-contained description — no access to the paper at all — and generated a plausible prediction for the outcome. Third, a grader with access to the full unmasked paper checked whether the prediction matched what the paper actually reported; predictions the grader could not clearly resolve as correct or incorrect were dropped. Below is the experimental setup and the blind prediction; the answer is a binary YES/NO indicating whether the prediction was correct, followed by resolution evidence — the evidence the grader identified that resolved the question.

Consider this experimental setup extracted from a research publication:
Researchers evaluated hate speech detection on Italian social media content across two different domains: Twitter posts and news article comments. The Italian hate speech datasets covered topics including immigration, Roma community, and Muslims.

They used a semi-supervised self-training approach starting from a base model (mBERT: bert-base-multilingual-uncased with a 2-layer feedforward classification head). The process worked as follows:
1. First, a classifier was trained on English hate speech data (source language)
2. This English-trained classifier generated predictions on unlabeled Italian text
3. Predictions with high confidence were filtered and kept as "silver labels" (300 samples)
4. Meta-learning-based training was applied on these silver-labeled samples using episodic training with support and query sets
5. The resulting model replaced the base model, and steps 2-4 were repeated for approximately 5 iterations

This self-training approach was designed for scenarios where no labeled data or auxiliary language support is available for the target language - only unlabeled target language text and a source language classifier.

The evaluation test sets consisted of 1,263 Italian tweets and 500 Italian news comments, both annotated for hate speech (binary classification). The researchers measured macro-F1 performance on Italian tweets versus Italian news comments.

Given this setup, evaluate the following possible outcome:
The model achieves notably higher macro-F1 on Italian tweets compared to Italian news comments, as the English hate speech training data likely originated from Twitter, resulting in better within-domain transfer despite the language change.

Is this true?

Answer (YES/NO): YES